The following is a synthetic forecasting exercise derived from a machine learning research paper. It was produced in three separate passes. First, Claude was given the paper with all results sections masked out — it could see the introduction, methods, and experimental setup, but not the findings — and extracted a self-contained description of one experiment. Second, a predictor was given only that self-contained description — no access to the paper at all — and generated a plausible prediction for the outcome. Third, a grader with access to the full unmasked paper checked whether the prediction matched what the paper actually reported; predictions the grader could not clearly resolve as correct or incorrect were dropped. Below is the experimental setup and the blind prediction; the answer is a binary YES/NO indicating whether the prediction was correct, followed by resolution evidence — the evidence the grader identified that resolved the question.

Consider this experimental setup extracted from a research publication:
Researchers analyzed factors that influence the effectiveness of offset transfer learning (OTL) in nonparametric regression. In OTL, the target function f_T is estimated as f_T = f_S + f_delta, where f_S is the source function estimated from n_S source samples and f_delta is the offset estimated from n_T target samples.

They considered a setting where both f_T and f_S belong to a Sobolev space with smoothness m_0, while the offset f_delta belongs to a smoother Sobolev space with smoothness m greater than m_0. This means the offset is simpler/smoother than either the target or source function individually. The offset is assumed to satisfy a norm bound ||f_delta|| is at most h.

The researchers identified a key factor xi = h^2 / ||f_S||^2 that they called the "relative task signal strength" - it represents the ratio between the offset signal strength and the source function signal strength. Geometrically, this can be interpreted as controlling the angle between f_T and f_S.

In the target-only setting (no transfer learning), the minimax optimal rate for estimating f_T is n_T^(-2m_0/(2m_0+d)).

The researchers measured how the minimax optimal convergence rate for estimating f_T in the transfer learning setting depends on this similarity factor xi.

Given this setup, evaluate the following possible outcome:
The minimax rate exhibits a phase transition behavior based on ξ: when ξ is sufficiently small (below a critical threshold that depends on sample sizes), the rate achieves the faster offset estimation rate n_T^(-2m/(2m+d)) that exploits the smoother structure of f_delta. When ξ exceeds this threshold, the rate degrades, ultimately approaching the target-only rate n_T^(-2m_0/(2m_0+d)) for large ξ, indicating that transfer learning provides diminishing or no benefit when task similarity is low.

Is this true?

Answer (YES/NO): NO